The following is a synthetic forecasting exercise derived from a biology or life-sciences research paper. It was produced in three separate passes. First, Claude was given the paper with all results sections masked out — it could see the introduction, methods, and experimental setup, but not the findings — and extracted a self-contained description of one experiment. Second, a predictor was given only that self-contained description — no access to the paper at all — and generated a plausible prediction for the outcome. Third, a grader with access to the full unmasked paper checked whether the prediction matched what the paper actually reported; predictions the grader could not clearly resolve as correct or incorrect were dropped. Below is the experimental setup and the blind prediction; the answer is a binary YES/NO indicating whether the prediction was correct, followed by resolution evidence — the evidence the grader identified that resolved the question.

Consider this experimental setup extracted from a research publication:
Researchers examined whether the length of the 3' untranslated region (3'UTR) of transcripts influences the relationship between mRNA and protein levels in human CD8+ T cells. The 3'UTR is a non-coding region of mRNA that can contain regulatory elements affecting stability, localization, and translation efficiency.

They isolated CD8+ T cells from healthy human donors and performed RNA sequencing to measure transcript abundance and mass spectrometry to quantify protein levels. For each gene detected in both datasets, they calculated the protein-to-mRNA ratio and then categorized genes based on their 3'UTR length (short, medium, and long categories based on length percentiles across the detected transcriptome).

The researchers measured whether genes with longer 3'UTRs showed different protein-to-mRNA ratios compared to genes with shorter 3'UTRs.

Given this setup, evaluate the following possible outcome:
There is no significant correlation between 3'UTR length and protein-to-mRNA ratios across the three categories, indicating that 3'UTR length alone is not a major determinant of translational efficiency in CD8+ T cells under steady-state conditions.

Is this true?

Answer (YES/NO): NO